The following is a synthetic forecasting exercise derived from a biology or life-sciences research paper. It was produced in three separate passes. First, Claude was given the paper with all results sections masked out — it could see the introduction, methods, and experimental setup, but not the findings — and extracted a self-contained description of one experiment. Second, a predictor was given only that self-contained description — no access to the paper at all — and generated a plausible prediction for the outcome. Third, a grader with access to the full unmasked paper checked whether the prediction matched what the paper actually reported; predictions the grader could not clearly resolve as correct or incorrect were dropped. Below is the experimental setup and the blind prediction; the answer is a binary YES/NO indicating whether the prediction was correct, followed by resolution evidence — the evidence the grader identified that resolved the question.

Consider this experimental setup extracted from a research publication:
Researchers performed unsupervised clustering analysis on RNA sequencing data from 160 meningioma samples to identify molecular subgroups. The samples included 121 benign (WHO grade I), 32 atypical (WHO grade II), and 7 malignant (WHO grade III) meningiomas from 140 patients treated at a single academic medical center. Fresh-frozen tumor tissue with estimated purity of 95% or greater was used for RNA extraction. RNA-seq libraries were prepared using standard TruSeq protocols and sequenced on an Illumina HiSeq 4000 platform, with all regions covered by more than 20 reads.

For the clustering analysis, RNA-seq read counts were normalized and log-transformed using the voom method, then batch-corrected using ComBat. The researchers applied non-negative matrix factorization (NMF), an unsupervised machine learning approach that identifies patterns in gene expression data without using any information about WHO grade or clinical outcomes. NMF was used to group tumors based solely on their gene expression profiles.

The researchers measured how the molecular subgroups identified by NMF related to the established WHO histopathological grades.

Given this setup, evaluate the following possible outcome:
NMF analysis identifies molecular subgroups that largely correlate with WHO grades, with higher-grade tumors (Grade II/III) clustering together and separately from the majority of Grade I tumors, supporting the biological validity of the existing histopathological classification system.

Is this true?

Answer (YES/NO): NO